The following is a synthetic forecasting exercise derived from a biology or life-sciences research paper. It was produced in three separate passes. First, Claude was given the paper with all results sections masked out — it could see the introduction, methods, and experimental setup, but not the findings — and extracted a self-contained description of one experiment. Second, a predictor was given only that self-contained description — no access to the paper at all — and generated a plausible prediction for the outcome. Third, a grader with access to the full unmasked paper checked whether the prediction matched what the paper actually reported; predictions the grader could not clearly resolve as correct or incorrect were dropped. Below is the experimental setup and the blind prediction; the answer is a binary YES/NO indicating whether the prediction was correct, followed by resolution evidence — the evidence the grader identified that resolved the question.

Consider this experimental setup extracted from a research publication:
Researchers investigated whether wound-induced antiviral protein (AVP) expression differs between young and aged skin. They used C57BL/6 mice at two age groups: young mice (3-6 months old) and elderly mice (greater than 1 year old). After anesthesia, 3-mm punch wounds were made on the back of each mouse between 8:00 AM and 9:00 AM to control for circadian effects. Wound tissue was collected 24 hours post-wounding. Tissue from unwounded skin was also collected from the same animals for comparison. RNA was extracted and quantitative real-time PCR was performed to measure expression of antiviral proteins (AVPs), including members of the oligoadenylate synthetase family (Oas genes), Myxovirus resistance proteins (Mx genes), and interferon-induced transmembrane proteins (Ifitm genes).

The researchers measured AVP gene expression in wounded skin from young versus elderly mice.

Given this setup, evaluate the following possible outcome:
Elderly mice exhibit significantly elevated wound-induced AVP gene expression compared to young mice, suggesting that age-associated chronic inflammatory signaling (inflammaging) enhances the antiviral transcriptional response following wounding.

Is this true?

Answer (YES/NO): NO